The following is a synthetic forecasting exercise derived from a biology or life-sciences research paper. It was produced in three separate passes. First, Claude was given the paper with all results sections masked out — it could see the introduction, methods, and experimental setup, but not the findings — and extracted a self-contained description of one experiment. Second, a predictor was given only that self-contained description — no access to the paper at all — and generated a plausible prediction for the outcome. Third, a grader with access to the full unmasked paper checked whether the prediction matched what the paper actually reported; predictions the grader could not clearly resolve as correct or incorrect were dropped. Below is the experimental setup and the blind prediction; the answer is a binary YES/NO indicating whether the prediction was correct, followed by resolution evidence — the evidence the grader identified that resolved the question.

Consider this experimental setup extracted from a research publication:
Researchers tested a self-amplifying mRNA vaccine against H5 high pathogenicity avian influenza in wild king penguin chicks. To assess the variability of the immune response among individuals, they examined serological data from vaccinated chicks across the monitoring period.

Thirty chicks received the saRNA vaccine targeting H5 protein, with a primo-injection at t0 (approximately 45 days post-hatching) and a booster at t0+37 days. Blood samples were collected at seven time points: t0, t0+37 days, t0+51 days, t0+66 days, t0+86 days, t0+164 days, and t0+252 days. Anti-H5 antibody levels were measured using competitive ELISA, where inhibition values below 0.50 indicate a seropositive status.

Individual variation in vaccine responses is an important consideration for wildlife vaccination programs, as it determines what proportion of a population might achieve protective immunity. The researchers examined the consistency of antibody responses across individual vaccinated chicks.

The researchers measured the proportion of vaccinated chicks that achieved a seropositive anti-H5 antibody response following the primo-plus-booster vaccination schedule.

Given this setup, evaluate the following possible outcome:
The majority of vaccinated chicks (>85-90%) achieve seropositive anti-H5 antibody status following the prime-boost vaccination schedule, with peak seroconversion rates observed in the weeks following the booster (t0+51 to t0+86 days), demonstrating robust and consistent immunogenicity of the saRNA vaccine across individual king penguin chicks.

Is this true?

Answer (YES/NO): YES